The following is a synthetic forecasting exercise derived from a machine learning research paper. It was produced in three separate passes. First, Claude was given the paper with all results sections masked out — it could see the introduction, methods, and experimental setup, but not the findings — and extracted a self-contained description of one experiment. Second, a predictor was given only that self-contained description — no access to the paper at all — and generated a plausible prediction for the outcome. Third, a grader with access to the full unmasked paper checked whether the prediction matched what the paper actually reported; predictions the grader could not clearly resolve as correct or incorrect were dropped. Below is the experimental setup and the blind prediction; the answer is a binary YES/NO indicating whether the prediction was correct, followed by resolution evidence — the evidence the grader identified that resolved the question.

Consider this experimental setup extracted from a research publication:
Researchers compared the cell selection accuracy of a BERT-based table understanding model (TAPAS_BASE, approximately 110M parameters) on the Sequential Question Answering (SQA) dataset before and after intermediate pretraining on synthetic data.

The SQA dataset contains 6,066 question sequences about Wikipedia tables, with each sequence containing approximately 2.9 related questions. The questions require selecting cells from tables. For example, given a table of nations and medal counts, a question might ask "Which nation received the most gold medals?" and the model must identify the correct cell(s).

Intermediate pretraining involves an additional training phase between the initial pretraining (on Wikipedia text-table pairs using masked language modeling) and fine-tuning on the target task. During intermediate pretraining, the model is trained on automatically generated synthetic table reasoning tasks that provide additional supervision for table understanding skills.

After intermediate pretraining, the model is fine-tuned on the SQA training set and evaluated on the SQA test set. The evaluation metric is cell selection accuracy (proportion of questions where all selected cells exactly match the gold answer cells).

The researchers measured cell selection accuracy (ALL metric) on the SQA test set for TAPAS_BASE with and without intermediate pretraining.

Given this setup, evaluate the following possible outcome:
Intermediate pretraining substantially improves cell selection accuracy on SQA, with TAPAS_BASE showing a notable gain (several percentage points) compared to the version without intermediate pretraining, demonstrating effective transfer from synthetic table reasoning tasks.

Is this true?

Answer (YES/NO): YES